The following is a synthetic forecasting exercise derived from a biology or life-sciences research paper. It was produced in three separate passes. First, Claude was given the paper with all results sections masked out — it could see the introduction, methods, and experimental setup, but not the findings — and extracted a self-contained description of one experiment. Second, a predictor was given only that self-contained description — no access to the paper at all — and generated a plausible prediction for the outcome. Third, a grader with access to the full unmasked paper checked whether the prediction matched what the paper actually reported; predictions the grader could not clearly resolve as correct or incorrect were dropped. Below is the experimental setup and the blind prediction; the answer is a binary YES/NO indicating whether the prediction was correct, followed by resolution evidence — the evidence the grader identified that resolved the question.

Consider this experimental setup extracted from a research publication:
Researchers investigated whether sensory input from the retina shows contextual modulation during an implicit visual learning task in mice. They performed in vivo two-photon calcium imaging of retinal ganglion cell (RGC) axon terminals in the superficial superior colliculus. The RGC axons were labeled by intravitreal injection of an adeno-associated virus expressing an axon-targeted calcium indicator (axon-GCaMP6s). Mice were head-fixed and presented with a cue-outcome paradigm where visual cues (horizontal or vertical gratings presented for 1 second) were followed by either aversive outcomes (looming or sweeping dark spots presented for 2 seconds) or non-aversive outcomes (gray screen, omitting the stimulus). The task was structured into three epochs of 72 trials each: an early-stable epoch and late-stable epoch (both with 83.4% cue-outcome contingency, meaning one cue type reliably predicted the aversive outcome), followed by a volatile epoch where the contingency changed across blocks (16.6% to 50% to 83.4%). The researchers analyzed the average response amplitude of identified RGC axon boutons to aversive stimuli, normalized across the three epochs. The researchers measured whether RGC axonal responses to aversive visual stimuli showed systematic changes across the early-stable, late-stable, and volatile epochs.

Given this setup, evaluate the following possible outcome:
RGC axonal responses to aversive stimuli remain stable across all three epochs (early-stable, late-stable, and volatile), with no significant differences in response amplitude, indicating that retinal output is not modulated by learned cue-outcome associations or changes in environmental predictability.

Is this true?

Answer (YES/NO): YES